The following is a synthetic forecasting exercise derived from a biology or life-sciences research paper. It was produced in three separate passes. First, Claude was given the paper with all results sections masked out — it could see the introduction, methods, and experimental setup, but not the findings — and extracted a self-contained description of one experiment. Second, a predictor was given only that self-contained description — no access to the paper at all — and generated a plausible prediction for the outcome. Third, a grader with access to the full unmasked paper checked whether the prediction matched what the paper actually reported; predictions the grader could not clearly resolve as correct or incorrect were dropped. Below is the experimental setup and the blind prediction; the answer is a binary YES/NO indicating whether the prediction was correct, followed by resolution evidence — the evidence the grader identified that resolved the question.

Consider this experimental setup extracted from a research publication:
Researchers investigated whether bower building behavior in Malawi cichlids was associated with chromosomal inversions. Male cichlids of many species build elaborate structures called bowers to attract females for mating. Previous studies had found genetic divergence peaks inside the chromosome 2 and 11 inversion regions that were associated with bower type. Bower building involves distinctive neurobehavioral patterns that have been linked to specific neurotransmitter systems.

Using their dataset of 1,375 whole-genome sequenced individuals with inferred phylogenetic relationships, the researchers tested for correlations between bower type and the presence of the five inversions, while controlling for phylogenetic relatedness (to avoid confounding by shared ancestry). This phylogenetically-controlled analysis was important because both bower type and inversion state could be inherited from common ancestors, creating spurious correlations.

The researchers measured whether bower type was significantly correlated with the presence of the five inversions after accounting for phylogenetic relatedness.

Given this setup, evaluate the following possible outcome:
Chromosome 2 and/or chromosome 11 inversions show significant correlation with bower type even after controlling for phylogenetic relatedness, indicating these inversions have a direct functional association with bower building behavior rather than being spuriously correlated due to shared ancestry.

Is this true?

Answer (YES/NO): NO